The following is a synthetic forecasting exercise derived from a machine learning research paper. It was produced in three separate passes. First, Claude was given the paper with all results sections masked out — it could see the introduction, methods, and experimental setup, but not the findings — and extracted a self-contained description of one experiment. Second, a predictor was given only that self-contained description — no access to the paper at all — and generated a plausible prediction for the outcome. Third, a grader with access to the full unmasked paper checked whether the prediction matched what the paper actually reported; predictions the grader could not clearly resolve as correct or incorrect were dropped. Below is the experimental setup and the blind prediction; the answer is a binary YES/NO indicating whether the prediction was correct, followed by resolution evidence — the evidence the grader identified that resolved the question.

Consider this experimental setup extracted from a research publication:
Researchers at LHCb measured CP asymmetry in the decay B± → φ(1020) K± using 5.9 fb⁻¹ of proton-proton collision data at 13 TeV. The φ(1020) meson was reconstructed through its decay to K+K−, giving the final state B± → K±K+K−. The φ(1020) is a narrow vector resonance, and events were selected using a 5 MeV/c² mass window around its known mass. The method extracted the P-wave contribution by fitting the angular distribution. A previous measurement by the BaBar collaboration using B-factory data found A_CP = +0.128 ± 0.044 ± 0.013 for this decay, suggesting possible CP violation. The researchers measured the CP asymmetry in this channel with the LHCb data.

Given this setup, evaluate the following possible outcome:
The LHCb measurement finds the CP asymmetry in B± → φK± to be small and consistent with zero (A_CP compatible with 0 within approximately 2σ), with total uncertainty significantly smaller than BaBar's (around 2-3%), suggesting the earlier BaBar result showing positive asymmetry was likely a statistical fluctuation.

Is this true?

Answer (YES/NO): YES